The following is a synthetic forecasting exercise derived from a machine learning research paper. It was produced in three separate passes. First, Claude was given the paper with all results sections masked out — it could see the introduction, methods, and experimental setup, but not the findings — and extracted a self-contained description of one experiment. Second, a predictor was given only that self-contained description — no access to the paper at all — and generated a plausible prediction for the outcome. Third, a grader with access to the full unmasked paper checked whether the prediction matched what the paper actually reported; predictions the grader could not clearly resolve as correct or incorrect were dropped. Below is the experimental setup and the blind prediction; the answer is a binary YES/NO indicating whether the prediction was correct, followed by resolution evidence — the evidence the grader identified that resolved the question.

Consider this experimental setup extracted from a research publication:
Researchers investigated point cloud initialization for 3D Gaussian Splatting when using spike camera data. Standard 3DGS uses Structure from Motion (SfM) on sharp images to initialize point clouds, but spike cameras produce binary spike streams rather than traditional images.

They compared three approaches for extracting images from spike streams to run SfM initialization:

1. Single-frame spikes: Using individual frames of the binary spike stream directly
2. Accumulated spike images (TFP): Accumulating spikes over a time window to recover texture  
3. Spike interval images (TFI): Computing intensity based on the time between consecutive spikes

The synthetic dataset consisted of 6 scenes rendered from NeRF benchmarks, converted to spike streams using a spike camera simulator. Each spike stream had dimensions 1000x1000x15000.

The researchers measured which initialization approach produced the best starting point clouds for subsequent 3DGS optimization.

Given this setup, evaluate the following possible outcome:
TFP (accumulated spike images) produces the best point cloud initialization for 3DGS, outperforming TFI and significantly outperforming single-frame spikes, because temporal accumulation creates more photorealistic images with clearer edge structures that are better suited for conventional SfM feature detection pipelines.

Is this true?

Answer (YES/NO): NO